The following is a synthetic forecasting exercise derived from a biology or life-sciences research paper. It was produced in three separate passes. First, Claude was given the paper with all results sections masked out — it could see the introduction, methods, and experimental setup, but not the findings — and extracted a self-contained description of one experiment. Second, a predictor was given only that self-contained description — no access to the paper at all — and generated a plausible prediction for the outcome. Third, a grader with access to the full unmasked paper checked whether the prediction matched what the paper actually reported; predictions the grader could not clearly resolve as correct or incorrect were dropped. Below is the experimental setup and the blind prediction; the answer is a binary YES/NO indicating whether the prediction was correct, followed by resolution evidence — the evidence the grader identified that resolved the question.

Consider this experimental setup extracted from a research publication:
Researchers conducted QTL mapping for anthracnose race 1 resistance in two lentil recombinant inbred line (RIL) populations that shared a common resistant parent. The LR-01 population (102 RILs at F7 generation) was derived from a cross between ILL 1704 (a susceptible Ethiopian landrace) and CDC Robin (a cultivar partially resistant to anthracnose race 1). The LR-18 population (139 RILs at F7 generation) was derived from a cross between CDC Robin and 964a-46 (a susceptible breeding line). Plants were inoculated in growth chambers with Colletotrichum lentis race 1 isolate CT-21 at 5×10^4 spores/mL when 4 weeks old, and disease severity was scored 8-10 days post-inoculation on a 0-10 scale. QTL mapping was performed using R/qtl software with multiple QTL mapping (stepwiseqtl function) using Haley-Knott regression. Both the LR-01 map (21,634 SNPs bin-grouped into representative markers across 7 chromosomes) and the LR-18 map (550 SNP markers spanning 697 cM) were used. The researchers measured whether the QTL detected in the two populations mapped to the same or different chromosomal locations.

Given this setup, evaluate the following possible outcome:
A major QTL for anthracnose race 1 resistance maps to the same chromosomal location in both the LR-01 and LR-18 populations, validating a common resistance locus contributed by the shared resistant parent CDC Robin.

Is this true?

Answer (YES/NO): YES